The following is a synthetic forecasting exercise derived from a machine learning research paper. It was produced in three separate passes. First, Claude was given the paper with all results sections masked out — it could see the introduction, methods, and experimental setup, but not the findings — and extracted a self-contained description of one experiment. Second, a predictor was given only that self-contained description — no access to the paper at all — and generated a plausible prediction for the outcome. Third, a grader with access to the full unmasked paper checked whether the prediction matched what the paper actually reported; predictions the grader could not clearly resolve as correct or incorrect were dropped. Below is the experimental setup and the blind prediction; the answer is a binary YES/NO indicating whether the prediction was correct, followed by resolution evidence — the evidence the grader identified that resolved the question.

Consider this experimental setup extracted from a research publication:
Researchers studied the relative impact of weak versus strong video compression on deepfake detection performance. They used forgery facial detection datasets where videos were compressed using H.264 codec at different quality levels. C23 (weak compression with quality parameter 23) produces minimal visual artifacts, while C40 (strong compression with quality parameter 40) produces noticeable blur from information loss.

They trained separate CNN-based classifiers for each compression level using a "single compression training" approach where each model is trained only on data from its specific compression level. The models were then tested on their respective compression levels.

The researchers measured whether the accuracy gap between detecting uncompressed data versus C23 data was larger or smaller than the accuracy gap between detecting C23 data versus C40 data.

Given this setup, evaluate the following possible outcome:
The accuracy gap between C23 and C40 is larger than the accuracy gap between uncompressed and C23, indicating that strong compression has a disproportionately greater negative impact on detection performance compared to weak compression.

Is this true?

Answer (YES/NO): YES